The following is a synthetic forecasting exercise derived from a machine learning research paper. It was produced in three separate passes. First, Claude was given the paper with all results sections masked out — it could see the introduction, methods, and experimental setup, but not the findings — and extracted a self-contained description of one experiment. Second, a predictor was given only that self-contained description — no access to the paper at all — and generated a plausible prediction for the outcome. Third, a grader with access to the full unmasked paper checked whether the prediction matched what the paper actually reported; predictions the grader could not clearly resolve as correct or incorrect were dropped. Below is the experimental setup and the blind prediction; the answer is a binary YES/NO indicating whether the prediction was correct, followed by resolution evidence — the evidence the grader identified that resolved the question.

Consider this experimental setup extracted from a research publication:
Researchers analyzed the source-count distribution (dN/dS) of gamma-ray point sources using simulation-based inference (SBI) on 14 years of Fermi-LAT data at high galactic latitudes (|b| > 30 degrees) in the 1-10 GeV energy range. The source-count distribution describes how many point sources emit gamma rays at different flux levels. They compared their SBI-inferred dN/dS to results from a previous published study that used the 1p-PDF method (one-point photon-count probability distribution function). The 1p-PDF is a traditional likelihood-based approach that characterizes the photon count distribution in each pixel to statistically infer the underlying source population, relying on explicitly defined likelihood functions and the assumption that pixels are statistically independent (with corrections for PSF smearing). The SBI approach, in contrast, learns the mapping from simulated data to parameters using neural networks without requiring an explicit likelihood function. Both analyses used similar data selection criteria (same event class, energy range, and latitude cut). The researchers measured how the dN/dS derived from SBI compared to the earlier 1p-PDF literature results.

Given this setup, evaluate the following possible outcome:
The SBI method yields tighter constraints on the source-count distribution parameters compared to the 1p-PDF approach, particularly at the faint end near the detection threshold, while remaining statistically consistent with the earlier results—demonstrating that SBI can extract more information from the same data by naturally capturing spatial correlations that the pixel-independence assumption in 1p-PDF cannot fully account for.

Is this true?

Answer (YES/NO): NO